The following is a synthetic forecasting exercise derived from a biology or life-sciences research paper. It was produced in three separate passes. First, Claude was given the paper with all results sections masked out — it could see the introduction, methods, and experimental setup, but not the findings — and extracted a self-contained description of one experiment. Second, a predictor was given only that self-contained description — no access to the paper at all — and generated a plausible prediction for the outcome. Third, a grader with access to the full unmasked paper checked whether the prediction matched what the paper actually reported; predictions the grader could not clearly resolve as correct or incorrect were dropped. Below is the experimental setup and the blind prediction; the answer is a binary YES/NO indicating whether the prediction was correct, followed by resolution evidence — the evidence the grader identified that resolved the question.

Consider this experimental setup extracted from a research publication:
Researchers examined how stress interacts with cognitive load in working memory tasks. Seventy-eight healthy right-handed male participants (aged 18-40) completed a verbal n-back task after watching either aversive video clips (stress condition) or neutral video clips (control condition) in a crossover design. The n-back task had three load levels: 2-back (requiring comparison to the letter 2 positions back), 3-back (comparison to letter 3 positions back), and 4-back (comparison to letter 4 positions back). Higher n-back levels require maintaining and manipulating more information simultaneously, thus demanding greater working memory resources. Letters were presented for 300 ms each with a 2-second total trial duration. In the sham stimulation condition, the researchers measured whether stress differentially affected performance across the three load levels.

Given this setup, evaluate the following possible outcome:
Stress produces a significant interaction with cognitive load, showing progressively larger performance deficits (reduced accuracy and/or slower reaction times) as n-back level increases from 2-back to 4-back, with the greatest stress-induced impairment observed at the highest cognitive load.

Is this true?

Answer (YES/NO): NO